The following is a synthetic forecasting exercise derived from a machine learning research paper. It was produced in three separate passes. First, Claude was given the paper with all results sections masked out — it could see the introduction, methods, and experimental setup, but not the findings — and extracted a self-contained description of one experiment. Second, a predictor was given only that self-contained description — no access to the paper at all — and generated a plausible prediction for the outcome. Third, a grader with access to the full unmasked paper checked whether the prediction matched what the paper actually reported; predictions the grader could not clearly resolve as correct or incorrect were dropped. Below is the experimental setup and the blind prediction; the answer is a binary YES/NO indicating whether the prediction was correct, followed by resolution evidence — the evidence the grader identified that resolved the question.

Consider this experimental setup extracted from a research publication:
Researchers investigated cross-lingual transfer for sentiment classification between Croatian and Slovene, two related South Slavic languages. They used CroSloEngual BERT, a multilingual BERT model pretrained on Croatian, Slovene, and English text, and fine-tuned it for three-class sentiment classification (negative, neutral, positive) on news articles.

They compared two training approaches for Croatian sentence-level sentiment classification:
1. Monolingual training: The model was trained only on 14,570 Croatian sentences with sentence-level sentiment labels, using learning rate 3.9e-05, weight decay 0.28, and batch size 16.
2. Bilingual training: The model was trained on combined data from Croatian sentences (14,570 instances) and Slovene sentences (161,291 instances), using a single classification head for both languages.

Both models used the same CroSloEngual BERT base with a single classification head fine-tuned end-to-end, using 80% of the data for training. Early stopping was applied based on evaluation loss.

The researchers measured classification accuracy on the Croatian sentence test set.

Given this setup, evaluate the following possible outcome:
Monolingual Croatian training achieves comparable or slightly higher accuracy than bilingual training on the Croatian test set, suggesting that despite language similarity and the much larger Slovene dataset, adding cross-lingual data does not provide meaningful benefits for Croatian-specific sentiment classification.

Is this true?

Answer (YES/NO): YES